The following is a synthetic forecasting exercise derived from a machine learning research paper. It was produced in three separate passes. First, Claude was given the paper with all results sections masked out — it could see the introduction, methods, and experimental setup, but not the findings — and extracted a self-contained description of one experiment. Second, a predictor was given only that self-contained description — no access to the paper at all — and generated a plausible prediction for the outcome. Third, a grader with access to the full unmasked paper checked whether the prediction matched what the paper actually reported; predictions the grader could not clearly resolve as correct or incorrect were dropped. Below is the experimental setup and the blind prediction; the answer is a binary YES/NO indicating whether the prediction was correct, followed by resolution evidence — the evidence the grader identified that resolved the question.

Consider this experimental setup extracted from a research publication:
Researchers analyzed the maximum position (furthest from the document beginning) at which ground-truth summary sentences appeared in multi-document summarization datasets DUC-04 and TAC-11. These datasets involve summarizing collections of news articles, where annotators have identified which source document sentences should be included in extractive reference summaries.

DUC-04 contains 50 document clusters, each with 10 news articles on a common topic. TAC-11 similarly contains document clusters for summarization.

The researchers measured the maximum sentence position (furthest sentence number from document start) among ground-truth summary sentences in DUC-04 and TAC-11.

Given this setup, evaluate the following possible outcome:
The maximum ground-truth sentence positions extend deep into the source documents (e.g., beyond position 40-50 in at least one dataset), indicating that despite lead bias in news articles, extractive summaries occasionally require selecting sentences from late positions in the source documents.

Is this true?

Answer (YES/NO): NO